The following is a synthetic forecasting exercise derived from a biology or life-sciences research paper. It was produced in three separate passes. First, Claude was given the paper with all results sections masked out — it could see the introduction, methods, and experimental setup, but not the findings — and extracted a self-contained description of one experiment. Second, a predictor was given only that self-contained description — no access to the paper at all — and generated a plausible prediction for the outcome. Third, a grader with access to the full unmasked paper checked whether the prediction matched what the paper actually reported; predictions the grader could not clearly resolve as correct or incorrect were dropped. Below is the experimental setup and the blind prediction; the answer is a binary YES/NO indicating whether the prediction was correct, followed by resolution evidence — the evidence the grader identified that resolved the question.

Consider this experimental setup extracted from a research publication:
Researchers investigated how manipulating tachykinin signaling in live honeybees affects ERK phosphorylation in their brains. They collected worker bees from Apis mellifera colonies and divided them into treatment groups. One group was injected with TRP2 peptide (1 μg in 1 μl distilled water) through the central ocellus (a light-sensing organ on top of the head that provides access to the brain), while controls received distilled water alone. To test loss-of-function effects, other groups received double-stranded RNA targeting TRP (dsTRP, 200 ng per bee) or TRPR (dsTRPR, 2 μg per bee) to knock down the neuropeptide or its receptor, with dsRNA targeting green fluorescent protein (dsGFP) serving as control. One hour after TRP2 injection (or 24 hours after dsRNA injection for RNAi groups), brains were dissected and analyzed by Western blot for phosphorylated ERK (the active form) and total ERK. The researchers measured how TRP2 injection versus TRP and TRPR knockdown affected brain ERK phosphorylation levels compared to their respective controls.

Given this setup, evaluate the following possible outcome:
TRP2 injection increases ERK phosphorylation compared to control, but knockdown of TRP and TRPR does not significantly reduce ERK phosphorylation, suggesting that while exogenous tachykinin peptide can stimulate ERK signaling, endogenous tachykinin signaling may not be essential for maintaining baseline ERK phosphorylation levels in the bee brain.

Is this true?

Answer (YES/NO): NO